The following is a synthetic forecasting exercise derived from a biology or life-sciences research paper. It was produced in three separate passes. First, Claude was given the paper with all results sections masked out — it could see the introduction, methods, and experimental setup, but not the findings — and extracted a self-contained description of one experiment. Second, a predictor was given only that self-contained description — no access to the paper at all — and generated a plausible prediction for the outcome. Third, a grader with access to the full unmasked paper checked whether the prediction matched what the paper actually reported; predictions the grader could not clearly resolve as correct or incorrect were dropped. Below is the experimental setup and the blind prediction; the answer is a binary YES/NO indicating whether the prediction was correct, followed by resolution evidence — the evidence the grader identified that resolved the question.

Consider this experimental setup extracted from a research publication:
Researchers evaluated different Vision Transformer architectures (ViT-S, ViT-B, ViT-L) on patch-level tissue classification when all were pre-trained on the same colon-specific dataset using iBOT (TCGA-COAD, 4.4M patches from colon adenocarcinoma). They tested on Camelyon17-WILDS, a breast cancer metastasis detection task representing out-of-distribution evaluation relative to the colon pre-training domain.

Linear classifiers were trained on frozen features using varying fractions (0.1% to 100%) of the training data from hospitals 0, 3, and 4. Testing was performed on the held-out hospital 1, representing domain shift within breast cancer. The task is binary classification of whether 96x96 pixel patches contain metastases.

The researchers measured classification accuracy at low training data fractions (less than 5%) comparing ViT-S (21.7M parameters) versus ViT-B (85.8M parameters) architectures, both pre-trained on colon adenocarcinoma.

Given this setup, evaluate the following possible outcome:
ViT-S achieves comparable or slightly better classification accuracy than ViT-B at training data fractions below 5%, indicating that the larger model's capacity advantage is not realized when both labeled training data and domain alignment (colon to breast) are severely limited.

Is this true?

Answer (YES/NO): NO